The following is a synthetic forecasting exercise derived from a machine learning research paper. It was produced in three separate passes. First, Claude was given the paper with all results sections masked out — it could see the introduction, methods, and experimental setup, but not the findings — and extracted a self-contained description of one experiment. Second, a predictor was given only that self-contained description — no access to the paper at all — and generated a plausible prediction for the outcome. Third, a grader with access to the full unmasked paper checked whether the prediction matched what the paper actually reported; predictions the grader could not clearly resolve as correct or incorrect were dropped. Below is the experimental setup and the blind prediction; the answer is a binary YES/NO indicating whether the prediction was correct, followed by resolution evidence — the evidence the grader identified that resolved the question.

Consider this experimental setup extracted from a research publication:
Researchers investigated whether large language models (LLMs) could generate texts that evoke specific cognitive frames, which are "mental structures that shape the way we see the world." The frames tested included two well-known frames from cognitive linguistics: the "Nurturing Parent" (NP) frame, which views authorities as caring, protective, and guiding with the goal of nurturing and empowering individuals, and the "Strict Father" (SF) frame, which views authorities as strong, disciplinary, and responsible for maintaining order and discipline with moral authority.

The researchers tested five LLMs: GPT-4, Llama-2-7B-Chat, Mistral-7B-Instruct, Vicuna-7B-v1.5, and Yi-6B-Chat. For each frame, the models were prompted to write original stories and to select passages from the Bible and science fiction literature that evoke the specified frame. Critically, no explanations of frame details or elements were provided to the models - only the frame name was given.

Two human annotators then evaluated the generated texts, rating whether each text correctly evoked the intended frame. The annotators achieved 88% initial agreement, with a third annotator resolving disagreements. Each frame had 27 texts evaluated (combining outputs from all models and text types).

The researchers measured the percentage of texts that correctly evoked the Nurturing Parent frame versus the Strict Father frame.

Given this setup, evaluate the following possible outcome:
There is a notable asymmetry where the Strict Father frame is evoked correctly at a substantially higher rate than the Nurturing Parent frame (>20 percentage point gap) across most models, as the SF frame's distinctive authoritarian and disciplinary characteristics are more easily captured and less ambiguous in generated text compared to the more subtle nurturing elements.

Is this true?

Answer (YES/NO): NO